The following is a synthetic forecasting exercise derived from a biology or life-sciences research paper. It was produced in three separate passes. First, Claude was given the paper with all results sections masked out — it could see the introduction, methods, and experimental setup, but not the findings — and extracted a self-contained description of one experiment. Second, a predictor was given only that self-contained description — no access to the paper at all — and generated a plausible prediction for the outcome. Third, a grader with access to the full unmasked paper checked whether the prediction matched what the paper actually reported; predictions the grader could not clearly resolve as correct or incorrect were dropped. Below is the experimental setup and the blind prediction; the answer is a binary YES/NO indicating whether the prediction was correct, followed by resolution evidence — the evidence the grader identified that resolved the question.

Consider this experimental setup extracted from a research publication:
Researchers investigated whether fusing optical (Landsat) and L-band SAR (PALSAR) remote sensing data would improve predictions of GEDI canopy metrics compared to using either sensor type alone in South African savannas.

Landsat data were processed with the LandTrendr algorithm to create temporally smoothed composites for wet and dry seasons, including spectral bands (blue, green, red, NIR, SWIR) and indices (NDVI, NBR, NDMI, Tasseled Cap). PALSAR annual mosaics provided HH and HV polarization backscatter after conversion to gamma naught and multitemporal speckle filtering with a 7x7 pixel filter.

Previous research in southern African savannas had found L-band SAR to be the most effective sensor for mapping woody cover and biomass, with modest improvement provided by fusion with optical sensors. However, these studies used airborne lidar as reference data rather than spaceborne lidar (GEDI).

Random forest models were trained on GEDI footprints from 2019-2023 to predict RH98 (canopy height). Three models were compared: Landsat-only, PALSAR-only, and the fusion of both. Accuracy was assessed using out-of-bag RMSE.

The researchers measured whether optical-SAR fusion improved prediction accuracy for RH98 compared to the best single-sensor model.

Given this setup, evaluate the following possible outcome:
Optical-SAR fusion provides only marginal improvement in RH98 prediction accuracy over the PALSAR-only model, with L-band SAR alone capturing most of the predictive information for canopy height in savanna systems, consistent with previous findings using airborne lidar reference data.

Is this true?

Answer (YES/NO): NO